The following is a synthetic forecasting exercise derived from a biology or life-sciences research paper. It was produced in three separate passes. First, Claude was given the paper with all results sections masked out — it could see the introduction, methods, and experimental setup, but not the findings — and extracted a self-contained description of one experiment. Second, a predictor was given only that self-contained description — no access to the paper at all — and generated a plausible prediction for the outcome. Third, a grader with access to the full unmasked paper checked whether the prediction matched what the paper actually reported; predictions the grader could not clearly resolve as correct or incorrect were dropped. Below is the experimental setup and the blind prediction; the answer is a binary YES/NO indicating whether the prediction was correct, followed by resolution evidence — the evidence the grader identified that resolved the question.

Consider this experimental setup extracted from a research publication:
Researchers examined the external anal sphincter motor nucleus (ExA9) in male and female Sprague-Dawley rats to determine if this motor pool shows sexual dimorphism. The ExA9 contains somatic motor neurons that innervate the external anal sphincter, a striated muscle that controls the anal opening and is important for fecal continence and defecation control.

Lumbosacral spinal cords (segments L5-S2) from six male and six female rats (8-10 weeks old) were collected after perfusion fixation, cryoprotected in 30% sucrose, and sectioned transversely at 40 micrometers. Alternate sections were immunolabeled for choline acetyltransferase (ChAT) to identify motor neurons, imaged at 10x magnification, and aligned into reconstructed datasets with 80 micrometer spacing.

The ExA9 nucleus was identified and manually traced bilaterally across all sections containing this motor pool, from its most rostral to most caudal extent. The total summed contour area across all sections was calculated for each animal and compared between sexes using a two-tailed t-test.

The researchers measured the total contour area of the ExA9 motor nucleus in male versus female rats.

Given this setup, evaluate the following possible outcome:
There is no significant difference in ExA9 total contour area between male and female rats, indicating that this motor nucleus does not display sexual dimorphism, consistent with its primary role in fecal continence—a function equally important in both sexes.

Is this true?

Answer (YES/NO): NO